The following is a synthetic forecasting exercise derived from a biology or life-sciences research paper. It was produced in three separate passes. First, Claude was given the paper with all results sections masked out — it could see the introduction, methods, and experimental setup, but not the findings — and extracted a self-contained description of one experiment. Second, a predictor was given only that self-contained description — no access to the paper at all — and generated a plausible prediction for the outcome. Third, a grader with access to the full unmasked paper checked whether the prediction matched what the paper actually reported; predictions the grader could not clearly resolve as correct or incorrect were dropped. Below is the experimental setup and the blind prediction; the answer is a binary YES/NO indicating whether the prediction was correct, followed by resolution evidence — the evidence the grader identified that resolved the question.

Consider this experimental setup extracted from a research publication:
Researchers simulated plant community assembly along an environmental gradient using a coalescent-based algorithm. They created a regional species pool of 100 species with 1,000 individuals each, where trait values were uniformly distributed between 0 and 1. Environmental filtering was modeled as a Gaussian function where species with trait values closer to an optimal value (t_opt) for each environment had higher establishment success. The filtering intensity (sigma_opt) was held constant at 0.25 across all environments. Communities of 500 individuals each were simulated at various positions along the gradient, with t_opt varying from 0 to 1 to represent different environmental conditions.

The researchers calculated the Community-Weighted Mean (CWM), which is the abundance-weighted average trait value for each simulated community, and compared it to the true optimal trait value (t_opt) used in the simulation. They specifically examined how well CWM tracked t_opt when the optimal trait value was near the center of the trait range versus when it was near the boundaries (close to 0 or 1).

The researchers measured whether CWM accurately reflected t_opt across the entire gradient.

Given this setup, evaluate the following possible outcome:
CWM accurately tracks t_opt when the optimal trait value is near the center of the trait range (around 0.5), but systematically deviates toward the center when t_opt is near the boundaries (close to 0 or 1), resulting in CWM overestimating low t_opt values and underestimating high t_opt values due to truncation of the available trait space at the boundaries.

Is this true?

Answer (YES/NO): YES